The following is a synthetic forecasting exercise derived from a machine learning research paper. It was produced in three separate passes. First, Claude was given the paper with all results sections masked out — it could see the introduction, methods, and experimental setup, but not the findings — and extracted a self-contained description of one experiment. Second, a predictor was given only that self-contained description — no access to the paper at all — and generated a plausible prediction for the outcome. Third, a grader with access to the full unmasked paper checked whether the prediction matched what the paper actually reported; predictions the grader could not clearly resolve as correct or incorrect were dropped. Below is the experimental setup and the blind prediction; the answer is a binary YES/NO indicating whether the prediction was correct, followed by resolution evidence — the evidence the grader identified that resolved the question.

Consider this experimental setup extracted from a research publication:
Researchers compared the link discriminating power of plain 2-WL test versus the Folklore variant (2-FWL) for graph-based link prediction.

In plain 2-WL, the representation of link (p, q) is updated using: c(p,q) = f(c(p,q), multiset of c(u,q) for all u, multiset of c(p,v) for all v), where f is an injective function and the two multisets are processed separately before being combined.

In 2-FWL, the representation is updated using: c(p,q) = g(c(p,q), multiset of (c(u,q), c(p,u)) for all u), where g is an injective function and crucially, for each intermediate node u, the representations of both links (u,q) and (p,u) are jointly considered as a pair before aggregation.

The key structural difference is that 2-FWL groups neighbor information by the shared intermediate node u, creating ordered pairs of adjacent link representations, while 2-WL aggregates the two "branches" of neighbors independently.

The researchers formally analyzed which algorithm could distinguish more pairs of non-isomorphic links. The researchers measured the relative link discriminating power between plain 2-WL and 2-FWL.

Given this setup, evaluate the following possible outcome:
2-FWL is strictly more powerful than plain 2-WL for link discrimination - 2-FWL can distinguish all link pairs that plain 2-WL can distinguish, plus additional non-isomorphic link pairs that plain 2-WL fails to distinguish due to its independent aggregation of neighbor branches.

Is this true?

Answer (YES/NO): YES